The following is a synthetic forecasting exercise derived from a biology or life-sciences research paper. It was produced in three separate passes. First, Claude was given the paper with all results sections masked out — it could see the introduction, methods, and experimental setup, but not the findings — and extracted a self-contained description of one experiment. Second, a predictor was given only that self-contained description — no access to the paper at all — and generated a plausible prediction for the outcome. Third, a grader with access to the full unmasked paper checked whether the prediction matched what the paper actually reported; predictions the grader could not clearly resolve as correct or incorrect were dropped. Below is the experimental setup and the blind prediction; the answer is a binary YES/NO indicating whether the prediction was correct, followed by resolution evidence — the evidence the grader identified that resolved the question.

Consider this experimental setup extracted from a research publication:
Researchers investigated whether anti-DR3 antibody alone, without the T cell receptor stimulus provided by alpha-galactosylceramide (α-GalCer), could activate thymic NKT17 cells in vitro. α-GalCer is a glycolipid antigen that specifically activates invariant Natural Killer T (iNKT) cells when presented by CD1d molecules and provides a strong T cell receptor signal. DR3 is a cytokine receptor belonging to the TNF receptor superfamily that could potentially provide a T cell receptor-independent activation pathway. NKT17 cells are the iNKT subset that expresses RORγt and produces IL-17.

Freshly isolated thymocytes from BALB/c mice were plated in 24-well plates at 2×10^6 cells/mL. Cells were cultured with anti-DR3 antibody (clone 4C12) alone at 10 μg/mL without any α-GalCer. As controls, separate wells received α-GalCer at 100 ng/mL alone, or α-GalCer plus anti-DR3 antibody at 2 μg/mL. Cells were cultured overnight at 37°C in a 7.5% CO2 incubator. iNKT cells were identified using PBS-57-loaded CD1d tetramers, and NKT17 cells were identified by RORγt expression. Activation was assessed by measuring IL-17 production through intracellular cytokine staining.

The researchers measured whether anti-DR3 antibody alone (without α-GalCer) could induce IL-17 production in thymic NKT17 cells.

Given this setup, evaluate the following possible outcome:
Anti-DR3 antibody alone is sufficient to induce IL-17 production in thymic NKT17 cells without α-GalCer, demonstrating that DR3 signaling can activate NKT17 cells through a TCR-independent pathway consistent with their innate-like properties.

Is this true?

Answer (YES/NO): NO